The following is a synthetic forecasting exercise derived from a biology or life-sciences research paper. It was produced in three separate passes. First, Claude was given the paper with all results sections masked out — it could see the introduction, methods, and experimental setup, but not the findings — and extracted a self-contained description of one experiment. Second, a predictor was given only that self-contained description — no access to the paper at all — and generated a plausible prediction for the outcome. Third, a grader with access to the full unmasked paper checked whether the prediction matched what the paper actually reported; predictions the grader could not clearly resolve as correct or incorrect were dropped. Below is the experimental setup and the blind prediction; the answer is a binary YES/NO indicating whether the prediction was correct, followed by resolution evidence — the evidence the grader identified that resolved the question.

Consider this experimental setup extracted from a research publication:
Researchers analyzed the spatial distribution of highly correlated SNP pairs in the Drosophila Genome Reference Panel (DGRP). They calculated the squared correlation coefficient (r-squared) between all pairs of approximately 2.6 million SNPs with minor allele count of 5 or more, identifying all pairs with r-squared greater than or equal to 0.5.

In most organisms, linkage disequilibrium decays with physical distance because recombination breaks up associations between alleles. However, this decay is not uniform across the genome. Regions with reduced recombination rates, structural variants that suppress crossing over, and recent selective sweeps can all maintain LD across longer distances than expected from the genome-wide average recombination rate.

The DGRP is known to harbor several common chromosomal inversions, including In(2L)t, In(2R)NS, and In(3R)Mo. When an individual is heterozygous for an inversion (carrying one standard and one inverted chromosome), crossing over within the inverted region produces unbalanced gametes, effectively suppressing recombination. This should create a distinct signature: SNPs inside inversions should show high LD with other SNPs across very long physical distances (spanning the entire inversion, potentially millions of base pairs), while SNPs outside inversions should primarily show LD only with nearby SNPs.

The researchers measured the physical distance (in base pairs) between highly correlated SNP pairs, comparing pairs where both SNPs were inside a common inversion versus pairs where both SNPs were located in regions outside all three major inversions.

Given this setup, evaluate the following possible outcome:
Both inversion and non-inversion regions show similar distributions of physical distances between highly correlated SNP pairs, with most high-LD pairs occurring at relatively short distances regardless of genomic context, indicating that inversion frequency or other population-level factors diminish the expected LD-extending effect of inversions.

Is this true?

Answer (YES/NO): NO